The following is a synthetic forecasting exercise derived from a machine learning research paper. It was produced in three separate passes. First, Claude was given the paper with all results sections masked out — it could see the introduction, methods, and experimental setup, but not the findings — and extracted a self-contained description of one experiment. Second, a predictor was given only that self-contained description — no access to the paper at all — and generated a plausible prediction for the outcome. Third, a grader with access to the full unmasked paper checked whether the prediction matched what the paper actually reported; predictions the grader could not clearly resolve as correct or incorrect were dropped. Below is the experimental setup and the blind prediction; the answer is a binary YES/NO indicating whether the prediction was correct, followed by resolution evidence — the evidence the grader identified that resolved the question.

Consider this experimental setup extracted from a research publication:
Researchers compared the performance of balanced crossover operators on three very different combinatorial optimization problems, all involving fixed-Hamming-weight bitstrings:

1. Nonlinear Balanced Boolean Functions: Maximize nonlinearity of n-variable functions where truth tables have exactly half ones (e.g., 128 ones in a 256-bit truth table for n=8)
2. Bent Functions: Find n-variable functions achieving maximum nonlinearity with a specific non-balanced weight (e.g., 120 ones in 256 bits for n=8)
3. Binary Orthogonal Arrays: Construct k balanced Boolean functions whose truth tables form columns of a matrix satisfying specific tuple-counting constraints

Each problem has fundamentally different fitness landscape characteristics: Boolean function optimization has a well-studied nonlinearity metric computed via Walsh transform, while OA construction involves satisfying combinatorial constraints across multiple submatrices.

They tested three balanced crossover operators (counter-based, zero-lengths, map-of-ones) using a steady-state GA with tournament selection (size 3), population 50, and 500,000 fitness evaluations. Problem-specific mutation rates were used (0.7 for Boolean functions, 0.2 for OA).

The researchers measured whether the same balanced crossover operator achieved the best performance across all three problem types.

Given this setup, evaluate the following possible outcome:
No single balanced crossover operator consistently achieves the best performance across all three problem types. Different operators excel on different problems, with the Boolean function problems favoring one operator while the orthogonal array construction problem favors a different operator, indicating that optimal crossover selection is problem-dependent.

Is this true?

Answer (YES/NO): NO